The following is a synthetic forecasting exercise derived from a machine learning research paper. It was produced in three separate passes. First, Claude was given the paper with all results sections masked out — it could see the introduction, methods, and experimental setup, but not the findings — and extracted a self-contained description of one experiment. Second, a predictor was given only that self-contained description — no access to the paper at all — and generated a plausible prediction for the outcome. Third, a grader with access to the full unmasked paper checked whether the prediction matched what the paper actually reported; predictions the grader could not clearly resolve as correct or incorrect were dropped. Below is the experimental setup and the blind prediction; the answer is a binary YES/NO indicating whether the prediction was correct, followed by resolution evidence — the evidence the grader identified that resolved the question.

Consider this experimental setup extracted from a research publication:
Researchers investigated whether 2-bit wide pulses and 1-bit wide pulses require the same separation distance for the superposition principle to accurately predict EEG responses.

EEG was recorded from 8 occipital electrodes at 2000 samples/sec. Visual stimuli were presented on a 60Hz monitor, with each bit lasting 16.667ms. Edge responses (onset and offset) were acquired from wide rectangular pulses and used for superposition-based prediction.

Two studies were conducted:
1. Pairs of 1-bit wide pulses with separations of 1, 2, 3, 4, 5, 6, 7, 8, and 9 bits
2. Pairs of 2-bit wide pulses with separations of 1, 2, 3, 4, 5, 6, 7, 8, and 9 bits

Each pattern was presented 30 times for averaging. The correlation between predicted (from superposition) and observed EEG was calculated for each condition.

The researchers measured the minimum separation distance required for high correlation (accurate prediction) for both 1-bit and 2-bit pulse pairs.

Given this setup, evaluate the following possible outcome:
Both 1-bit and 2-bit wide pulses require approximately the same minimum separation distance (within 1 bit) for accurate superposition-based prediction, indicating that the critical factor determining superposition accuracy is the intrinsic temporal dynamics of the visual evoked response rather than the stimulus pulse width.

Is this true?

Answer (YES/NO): NO